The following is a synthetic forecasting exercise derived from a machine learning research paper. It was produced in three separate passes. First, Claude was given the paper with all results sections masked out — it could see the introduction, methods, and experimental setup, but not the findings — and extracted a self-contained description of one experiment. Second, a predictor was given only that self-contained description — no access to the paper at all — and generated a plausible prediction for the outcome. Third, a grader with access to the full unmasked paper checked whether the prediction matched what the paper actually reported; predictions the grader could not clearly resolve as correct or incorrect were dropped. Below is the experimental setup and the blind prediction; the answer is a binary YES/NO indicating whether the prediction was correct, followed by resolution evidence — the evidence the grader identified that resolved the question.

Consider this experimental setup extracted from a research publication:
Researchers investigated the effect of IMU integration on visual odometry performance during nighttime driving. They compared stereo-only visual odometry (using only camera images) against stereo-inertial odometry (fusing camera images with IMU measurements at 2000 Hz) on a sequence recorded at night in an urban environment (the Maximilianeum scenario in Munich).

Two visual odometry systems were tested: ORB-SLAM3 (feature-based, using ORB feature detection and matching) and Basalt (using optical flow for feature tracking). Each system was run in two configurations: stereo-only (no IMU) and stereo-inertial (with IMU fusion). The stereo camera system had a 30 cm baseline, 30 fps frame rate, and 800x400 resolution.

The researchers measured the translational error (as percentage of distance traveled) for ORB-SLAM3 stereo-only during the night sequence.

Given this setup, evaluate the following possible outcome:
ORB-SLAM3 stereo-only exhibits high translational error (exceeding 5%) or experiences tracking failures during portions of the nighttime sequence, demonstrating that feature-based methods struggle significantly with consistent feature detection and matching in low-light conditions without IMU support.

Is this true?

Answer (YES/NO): YES